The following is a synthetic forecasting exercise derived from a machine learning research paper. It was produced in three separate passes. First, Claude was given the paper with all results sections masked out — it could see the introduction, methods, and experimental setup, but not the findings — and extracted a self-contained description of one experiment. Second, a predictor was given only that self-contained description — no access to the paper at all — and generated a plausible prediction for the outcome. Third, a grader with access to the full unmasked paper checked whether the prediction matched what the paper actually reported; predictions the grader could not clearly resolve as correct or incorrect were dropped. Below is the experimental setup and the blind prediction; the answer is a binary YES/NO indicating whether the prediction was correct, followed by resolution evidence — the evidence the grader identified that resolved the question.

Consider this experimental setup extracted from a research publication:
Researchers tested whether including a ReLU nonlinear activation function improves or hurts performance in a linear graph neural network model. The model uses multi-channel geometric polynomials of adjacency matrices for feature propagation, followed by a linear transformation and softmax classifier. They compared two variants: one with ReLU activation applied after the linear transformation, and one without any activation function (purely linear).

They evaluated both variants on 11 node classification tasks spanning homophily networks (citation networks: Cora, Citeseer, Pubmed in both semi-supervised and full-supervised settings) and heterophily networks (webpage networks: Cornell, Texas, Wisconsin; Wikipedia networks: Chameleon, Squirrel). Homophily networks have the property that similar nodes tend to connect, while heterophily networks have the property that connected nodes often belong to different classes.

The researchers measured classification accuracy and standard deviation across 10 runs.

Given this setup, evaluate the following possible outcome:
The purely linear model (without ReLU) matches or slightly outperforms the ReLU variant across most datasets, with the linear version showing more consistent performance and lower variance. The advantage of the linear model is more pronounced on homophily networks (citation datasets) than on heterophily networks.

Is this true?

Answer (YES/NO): NO